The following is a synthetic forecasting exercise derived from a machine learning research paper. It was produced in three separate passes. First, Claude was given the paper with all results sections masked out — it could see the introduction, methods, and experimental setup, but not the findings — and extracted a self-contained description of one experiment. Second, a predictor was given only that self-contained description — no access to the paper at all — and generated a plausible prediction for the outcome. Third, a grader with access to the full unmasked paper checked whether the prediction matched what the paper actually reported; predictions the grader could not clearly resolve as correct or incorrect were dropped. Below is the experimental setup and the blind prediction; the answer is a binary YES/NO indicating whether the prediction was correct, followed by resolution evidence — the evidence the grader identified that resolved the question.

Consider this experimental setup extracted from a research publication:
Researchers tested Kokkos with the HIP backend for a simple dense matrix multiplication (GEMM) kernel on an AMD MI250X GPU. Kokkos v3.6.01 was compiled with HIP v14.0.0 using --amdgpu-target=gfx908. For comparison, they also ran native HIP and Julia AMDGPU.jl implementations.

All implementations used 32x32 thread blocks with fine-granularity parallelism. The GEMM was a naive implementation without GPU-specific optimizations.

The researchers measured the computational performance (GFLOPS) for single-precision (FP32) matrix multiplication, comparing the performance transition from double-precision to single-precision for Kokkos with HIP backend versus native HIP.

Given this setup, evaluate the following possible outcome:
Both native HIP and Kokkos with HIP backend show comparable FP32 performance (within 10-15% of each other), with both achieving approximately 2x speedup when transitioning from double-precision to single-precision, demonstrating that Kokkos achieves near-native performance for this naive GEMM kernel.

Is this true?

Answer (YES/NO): NO